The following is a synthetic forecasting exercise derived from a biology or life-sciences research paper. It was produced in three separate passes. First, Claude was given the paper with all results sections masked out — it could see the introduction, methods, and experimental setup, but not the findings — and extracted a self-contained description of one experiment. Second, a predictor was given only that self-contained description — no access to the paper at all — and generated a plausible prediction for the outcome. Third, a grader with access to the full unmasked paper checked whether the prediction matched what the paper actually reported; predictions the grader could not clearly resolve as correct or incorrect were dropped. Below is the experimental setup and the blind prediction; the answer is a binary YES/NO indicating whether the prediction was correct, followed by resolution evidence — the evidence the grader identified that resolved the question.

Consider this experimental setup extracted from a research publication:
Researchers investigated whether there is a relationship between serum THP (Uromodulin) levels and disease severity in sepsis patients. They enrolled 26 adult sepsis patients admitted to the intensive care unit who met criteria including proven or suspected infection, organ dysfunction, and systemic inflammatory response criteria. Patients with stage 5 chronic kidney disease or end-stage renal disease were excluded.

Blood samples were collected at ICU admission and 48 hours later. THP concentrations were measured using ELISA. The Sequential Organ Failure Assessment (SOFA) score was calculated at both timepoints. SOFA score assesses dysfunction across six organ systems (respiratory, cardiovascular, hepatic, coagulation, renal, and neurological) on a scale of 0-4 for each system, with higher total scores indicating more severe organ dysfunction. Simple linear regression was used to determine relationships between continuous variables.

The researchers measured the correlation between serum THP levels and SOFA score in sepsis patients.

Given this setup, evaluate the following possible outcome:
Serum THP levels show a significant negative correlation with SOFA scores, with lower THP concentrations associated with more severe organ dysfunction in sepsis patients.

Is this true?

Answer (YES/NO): NO